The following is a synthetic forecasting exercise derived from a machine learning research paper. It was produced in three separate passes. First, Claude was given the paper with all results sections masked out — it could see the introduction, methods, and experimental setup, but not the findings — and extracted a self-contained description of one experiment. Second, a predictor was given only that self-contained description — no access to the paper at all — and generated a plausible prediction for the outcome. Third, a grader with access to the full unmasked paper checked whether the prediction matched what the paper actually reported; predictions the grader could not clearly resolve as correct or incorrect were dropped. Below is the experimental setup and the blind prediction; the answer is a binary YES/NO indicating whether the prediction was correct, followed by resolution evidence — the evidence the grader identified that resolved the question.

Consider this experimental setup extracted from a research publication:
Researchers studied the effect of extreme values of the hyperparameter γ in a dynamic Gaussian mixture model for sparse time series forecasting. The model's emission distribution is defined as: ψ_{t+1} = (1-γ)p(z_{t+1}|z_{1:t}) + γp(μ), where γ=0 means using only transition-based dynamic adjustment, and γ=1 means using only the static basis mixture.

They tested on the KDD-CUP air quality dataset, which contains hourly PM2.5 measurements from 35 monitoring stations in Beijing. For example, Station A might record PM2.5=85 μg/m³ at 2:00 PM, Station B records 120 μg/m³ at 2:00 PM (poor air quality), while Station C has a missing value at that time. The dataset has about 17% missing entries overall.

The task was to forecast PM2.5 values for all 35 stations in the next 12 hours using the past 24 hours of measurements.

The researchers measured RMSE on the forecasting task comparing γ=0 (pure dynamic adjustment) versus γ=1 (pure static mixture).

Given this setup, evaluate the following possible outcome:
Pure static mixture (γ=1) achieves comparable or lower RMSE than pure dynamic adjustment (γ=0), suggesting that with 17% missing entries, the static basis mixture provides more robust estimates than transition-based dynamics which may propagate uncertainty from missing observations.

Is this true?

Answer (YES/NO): NO